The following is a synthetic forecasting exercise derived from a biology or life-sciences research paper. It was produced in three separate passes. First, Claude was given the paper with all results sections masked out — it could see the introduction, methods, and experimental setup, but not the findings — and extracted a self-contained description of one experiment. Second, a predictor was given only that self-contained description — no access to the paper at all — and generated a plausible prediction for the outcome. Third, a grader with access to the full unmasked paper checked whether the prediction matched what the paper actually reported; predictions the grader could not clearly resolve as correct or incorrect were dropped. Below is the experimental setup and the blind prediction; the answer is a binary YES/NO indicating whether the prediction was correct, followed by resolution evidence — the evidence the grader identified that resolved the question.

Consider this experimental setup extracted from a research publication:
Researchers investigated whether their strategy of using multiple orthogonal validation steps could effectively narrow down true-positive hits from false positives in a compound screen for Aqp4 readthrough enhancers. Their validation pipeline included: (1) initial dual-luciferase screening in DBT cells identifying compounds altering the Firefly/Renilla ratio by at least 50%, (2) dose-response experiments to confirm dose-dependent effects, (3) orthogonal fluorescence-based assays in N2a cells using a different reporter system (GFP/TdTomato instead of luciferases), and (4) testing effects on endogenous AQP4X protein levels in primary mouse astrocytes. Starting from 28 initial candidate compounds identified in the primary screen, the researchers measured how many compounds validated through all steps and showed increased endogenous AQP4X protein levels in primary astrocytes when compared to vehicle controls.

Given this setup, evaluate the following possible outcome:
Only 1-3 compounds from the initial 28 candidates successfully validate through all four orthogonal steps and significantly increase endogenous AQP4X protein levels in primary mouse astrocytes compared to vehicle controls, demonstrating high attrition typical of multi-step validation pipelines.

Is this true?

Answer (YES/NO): YES